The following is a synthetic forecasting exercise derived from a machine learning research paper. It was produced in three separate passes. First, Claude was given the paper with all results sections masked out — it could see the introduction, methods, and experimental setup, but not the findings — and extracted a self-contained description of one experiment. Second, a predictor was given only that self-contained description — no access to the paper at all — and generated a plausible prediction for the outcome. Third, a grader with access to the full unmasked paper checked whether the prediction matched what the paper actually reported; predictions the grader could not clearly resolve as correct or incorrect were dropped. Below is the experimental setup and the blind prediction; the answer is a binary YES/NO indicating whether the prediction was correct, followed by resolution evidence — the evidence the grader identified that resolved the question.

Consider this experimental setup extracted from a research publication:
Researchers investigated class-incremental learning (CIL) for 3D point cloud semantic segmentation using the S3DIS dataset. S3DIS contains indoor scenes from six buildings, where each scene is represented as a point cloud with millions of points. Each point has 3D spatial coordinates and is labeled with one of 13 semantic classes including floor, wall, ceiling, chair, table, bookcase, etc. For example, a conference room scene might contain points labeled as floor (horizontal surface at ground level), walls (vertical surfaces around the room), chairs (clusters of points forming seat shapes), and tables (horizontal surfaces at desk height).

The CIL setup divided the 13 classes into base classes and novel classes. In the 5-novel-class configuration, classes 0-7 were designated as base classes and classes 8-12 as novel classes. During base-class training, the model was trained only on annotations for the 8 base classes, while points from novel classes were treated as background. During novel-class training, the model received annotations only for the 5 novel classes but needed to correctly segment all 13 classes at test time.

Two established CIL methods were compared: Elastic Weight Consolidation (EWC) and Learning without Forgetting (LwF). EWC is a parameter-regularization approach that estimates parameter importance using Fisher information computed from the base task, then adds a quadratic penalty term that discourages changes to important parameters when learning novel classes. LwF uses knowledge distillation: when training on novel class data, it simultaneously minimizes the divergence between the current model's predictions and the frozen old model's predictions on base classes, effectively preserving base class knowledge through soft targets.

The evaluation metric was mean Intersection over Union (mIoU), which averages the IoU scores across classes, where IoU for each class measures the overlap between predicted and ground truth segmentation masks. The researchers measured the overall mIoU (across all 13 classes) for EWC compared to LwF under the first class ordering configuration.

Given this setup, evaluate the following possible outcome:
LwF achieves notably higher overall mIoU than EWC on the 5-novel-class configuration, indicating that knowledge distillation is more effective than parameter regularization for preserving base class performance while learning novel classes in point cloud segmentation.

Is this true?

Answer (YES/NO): YES